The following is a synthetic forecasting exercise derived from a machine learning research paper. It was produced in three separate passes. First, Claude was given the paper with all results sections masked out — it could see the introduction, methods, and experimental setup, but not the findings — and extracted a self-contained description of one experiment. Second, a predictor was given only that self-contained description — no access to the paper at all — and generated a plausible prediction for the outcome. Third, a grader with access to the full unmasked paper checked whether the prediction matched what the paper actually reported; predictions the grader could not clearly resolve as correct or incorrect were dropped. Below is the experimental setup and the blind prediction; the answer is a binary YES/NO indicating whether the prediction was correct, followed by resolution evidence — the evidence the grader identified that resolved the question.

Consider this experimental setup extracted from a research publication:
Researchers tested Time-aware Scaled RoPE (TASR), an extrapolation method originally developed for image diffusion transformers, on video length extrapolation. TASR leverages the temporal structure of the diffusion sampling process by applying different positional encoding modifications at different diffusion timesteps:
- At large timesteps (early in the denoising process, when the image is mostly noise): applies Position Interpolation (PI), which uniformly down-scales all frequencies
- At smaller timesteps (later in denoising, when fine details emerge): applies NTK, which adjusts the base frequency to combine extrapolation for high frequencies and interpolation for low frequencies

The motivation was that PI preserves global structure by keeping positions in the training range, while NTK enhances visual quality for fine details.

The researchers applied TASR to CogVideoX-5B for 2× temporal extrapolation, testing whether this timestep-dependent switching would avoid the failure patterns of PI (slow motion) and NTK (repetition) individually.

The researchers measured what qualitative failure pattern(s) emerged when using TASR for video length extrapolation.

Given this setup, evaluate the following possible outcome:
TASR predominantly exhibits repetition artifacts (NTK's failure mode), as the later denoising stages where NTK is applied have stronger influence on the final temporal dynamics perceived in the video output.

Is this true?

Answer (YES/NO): NO